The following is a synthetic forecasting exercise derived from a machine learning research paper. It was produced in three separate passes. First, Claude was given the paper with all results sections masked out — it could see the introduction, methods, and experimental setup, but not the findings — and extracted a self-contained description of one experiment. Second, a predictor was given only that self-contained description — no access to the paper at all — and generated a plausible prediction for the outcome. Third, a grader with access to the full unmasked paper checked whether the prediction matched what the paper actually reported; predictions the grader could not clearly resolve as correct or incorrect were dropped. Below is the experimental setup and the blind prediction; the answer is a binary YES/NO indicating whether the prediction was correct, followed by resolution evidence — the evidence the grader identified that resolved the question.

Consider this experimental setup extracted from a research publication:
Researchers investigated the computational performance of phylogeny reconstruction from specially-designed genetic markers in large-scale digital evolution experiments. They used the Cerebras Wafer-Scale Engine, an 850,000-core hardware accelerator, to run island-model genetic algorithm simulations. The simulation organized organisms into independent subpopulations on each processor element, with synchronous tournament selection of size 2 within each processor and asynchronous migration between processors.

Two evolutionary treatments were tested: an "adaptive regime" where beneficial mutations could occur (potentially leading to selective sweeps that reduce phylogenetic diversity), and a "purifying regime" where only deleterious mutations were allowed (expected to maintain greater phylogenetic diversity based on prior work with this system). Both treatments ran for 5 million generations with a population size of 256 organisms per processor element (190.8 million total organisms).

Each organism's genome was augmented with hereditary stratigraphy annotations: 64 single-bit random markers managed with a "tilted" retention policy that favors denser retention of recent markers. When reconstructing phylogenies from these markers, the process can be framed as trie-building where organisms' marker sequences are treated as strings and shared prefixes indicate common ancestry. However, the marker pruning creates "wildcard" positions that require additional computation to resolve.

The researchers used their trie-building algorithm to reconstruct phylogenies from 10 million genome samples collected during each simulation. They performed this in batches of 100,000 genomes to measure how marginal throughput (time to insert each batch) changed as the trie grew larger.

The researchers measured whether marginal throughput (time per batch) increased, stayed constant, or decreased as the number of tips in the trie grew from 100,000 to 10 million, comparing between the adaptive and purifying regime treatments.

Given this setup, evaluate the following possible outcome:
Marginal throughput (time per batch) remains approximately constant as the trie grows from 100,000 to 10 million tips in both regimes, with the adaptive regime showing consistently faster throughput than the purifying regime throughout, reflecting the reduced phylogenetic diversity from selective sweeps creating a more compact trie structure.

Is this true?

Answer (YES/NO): NO